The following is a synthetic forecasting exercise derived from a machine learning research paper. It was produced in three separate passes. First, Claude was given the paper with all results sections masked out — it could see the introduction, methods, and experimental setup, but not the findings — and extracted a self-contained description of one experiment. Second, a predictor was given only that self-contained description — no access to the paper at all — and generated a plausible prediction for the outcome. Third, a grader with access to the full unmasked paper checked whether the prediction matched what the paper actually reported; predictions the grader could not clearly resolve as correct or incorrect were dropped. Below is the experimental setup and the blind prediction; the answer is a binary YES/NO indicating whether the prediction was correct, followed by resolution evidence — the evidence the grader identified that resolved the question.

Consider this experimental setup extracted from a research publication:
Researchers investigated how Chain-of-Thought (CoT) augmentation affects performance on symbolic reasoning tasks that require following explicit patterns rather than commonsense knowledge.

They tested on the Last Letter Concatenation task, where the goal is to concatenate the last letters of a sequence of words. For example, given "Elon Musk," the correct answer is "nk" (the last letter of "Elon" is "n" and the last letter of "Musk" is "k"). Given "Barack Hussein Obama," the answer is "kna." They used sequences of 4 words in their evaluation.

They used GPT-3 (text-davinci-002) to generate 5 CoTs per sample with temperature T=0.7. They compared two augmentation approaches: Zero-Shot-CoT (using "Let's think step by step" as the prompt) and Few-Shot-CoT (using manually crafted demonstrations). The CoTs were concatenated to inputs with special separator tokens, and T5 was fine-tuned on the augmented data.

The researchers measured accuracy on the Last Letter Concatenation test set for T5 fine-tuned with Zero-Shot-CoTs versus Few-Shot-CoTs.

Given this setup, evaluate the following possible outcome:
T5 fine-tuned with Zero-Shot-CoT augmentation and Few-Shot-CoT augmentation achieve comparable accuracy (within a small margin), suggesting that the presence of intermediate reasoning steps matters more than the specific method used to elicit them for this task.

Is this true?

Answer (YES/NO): NO